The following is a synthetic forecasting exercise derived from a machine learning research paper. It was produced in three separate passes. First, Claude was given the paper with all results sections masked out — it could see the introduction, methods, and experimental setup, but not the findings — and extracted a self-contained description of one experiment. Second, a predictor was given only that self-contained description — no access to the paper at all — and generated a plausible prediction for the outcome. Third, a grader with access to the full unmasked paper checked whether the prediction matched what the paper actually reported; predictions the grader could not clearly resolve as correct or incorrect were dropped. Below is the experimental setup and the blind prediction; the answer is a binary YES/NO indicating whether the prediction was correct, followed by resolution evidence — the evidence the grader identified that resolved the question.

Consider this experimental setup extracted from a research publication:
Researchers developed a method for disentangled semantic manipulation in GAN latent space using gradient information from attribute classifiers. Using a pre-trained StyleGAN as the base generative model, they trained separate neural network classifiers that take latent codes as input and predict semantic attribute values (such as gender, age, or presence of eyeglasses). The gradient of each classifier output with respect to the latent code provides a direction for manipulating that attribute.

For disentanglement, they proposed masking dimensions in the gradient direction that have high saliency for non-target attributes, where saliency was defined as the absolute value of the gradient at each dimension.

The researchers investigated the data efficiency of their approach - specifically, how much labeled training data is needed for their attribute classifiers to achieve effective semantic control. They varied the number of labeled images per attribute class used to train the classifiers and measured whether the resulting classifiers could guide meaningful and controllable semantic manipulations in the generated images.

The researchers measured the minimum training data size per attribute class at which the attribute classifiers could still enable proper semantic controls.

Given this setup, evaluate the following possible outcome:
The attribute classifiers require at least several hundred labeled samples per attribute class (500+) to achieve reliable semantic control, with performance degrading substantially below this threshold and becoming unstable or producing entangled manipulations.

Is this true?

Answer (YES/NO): NO